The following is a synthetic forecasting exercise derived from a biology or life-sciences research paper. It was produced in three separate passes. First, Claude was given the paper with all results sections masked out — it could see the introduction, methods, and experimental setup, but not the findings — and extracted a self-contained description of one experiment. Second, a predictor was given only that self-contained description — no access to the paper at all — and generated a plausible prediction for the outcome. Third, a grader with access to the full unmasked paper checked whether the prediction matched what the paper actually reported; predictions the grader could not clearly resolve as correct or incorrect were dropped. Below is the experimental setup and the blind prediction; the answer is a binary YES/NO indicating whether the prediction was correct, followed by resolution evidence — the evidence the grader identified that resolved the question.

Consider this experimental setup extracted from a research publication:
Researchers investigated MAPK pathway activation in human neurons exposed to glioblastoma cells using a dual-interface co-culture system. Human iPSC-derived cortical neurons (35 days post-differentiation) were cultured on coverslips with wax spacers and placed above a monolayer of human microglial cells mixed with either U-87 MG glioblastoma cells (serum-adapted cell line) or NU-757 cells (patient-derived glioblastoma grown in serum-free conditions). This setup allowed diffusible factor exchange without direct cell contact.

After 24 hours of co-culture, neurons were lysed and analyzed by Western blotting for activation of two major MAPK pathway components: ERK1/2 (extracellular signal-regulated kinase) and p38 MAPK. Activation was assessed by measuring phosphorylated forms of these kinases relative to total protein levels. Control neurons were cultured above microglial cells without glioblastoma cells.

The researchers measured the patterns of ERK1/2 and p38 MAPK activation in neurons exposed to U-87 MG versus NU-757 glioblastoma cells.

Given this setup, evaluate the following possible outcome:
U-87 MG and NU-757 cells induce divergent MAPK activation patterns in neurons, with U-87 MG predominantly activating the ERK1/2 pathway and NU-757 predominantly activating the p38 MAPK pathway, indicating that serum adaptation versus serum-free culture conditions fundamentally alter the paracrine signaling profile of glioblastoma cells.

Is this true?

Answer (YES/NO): NO